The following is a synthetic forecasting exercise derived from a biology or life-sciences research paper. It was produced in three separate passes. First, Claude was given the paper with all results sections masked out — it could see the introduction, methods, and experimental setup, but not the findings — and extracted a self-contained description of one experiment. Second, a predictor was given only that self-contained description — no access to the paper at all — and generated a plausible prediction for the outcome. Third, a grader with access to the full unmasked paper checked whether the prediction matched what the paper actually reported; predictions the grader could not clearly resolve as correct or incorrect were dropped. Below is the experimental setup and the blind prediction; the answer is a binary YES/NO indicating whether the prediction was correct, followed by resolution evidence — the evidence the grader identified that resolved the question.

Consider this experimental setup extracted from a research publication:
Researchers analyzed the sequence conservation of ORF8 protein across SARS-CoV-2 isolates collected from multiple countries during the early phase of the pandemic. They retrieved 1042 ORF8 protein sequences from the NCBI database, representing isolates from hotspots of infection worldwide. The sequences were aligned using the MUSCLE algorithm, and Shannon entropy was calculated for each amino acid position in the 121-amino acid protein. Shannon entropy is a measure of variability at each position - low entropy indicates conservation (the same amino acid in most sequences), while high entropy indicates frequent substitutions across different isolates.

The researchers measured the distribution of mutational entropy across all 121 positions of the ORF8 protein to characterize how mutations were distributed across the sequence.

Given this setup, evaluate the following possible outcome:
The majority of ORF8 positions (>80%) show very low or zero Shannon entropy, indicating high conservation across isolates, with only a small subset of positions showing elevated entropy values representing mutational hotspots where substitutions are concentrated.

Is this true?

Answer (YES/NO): YES